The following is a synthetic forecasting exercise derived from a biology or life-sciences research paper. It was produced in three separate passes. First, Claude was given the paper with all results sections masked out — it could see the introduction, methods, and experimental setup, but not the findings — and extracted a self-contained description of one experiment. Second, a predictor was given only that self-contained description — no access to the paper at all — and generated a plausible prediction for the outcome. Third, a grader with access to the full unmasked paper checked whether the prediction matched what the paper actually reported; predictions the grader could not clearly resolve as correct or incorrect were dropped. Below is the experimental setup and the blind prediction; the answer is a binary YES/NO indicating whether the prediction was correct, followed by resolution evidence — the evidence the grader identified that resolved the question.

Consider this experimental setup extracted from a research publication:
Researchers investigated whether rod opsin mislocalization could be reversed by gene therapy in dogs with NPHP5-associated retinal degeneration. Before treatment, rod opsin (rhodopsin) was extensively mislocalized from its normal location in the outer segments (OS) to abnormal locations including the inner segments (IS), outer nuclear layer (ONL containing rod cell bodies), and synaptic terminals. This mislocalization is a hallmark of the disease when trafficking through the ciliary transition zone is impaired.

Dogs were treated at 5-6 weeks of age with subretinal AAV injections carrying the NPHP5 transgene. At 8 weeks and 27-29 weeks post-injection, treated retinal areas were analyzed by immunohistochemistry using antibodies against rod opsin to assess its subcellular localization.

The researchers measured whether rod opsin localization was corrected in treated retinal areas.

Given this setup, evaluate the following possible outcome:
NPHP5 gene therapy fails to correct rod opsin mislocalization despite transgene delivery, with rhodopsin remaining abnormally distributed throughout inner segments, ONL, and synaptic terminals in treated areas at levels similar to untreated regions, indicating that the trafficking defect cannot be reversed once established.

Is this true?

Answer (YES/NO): NO